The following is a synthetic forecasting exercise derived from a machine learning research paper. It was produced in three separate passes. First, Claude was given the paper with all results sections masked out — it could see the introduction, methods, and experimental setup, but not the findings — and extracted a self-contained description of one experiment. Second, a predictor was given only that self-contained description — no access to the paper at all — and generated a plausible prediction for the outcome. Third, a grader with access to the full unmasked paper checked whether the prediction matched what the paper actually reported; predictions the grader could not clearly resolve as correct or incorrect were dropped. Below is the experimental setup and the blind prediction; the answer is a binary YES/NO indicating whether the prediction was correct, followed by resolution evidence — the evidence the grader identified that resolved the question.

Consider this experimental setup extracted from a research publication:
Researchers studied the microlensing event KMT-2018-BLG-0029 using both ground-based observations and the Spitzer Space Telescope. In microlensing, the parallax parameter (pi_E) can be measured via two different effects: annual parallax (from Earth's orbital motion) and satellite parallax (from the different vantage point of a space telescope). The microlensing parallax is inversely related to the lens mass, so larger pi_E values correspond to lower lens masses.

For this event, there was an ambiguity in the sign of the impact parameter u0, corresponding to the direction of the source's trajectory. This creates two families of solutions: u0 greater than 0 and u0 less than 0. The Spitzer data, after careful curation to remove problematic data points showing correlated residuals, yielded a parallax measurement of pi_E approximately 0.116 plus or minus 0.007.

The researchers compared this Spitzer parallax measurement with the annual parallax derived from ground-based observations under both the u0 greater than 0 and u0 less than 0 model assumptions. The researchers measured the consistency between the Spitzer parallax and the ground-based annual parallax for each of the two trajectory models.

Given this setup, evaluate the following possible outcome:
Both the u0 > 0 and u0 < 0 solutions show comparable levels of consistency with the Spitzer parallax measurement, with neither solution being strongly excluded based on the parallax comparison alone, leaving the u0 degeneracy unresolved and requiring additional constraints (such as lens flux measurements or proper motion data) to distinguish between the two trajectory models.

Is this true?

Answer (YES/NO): NO